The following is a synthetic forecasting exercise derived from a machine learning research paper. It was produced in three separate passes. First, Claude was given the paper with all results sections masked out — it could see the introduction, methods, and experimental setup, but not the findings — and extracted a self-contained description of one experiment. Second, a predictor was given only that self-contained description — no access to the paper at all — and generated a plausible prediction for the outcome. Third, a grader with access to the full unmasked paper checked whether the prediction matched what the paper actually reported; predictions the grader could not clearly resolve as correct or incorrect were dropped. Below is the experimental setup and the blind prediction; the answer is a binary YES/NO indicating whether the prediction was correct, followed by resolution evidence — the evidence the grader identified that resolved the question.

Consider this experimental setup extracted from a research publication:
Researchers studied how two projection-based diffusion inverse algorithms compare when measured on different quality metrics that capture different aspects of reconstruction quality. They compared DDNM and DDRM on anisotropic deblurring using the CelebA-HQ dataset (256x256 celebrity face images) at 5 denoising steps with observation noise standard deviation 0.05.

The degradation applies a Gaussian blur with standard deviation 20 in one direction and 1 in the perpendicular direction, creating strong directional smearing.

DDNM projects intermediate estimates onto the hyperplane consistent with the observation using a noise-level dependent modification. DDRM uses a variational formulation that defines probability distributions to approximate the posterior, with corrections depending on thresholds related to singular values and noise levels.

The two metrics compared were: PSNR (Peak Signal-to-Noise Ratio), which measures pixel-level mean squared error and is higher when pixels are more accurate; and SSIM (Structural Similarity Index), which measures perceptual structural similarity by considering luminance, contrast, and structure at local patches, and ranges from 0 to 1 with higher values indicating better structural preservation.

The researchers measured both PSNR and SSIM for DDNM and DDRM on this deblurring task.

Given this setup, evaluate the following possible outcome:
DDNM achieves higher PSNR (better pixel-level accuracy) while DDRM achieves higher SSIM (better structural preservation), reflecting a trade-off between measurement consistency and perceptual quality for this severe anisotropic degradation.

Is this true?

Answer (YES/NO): YES